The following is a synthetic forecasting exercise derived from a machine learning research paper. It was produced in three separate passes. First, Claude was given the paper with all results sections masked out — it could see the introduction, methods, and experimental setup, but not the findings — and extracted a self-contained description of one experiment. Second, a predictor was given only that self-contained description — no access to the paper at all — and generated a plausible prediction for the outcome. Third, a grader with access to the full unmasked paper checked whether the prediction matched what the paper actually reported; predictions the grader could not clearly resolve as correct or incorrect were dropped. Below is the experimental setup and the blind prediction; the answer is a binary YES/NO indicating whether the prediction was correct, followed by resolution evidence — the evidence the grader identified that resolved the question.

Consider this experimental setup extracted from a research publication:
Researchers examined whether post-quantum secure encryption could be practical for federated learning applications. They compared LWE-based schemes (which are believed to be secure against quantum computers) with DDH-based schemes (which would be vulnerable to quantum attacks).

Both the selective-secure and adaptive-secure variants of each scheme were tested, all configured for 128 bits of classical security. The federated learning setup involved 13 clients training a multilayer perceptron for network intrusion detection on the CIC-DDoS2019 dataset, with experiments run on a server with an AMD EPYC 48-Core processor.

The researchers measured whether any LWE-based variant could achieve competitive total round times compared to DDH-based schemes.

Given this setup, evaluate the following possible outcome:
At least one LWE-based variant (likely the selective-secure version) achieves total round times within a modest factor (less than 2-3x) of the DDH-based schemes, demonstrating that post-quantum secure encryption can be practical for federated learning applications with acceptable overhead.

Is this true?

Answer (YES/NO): YES